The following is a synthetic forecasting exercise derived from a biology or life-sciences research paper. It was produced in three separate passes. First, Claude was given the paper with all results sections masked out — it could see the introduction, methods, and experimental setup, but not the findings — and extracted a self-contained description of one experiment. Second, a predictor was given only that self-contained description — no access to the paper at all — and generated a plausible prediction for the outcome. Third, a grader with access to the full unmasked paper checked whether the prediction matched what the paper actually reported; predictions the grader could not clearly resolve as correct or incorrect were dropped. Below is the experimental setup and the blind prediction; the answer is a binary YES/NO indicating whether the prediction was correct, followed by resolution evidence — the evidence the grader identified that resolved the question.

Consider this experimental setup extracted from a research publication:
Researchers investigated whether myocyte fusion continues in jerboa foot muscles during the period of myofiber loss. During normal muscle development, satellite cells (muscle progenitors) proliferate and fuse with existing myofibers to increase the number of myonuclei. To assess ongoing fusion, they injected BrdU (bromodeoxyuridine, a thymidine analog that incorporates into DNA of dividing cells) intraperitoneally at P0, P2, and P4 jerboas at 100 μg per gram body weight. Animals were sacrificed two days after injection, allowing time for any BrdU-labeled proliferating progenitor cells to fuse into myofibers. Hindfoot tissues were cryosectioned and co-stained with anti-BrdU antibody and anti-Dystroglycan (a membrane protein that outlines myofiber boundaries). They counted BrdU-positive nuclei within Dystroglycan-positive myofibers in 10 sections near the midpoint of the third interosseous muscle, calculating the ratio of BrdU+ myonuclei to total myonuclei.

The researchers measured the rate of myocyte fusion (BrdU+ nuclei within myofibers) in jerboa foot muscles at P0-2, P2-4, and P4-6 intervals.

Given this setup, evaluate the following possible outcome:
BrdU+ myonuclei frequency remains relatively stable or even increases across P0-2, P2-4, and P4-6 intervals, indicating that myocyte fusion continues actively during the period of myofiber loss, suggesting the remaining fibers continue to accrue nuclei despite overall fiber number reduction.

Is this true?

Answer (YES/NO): NO